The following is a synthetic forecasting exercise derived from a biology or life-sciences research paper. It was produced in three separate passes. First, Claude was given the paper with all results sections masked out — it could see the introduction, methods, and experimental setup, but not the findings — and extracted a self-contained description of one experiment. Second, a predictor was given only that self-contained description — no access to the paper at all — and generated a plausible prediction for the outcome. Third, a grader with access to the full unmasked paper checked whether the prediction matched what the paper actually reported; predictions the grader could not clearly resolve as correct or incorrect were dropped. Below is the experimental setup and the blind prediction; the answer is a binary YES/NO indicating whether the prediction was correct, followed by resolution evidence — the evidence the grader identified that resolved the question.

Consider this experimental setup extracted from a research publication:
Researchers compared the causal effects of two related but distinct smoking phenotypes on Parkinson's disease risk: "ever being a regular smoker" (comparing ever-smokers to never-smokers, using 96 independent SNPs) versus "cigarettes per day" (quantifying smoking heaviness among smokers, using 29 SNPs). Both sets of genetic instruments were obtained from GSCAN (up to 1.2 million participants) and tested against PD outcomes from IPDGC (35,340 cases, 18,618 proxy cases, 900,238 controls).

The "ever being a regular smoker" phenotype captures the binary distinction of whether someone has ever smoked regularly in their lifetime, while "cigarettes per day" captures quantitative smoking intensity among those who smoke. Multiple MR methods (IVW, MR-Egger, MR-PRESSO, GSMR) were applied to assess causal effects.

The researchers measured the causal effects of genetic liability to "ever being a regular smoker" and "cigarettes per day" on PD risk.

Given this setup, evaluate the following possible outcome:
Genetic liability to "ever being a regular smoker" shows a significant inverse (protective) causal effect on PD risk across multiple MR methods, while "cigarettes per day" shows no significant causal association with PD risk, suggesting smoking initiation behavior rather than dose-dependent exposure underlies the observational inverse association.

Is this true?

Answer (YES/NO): NO